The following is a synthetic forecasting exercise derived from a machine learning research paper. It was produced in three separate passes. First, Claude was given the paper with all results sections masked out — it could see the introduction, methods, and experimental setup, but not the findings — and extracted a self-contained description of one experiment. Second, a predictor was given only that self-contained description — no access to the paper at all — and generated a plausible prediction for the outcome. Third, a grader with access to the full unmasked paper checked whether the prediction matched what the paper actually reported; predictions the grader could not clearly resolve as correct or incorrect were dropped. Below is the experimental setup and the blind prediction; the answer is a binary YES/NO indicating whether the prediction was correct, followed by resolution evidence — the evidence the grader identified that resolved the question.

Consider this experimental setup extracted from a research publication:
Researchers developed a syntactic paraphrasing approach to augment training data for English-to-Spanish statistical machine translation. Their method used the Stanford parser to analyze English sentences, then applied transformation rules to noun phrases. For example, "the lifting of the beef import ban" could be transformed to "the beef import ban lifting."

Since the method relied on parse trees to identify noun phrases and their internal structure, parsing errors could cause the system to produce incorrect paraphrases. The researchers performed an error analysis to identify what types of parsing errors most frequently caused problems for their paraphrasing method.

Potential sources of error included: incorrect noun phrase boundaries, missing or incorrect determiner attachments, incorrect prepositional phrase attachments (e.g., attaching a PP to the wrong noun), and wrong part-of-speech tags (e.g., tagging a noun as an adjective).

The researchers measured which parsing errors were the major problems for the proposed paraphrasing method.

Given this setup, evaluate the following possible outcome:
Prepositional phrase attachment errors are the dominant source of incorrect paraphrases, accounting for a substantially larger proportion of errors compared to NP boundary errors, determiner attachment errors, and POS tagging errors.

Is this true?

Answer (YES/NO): YES